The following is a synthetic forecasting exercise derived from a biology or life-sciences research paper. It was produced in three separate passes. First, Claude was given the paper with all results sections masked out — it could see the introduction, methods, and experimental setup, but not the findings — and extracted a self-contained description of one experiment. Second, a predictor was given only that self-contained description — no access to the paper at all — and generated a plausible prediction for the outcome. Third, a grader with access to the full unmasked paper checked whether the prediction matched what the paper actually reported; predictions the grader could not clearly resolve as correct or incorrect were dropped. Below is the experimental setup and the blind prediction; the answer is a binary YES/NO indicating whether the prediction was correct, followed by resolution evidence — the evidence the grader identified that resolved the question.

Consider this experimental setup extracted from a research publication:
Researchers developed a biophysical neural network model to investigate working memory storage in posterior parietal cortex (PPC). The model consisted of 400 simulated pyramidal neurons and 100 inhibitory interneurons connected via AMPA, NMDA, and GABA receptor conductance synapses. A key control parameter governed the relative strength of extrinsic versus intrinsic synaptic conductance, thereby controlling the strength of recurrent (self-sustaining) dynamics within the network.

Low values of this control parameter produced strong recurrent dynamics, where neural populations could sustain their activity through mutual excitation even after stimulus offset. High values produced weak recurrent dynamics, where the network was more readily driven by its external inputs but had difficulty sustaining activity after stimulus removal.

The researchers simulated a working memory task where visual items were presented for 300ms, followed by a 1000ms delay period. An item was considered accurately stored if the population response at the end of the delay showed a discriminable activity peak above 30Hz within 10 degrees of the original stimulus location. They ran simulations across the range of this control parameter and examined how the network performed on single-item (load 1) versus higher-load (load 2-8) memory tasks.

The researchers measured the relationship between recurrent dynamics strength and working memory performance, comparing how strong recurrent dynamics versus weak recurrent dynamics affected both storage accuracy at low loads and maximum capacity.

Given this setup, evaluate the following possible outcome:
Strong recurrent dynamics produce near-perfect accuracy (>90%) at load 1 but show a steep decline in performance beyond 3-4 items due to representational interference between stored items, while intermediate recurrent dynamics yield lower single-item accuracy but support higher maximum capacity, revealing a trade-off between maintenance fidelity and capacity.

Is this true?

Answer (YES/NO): NO